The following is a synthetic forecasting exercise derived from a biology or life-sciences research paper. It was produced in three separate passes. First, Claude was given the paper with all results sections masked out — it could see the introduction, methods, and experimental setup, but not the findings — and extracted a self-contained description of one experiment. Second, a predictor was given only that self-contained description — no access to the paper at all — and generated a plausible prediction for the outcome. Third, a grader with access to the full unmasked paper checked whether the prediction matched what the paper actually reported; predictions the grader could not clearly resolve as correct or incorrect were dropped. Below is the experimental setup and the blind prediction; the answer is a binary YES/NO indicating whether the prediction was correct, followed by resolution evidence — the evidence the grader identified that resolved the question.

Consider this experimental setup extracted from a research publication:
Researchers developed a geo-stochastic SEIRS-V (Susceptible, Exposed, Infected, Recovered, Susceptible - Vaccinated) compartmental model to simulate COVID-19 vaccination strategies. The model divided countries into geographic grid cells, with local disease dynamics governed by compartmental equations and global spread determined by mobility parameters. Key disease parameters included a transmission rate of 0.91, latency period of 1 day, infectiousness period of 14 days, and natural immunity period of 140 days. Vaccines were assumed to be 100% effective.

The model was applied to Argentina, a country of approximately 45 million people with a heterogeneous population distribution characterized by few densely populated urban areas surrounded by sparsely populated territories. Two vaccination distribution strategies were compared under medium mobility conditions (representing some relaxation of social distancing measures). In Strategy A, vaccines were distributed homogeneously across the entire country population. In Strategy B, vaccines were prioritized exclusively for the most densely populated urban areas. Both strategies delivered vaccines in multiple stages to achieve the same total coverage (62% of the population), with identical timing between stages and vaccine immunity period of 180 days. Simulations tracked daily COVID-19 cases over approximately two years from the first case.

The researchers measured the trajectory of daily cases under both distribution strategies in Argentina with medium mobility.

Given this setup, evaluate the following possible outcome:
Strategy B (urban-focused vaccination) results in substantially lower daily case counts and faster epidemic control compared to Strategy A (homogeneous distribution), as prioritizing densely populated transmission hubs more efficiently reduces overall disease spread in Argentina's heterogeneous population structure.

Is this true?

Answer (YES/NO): YES